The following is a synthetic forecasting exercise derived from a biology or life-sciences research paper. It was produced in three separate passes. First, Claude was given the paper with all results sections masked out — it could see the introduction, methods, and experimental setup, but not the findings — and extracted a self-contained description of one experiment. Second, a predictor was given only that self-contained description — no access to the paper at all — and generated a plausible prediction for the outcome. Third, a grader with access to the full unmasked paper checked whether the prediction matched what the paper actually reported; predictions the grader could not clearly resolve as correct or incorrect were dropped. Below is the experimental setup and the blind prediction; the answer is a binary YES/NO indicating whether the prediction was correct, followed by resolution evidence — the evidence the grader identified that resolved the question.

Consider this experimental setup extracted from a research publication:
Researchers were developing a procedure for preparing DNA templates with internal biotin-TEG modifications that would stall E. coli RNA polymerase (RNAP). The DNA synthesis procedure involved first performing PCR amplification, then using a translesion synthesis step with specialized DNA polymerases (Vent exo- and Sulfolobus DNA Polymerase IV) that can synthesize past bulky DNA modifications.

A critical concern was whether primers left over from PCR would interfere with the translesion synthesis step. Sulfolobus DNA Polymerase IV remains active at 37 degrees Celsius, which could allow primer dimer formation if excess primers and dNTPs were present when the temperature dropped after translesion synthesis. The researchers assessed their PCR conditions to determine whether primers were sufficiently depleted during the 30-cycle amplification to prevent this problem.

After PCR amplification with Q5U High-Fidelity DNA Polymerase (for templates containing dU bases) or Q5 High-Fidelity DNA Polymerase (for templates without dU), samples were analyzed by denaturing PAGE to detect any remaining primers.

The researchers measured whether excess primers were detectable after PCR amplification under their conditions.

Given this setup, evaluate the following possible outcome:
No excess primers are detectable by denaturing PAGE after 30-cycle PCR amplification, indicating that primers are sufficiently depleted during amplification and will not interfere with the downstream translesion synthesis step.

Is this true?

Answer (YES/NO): YES